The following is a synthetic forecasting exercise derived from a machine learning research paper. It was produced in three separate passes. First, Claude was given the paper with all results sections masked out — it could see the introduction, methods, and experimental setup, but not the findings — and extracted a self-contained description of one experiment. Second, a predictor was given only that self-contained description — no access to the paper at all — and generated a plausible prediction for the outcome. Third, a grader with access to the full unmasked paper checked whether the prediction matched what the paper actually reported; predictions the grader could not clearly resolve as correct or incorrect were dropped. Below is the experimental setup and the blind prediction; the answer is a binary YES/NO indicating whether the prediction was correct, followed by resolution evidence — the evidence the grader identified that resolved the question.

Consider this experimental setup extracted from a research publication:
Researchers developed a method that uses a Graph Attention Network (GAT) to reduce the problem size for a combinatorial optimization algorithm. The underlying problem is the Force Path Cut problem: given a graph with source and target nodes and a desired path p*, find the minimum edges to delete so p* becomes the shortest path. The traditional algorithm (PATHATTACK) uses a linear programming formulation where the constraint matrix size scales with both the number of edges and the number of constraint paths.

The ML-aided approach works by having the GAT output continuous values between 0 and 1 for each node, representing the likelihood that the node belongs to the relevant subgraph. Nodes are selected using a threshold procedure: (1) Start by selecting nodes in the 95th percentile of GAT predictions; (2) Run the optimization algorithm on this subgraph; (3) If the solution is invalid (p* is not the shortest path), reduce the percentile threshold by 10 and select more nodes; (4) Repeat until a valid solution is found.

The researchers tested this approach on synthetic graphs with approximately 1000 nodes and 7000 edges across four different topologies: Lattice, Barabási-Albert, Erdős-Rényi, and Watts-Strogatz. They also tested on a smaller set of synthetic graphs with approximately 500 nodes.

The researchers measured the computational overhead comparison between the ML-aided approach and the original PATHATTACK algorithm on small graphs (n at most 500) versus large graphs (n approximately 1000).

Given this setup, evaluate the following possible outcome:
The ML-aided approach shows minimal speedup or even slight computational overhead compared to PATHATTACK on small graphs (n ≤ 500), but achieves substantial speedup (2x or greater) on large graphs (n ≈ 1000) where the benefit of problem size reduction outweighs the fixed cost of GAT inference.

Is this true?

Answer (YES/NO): NO